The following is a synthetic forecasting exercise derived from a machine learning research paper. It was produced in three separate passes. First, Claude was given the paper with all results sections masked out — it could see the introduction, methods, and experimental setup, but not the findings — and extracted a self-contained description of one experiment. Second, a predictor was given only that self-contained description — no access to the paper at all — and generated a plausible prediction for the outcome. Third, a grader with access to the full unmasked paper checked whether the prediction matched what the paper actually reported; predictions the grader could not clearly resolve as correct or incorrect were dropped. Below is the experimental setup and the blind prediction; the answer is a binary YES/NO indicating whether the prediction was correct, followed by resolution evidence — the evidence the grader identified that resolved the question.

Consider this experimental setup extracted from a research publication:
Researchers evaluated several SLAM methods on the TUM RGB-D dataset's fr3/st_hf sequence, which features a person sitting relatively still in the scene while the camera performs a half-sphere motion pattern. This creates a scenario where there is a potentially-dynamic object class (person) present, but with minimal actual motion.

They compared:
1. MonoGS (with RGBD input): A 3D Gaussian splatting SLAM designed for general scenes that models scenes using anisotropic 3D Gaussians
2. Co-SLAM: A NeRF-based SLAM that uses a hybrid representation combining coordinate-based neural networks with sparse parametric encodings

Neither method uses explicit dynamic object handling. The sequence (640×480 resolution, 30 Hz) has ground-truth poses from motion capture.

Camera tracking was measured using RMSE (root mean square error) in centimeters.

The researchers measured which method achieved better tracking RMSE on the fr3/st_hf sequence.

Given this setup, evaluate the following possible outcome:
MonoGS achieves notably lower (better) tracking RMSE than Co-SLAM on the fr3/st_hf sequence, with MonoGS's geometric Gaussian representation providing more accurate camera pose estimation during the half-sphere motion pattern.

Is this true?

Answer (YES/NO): NO